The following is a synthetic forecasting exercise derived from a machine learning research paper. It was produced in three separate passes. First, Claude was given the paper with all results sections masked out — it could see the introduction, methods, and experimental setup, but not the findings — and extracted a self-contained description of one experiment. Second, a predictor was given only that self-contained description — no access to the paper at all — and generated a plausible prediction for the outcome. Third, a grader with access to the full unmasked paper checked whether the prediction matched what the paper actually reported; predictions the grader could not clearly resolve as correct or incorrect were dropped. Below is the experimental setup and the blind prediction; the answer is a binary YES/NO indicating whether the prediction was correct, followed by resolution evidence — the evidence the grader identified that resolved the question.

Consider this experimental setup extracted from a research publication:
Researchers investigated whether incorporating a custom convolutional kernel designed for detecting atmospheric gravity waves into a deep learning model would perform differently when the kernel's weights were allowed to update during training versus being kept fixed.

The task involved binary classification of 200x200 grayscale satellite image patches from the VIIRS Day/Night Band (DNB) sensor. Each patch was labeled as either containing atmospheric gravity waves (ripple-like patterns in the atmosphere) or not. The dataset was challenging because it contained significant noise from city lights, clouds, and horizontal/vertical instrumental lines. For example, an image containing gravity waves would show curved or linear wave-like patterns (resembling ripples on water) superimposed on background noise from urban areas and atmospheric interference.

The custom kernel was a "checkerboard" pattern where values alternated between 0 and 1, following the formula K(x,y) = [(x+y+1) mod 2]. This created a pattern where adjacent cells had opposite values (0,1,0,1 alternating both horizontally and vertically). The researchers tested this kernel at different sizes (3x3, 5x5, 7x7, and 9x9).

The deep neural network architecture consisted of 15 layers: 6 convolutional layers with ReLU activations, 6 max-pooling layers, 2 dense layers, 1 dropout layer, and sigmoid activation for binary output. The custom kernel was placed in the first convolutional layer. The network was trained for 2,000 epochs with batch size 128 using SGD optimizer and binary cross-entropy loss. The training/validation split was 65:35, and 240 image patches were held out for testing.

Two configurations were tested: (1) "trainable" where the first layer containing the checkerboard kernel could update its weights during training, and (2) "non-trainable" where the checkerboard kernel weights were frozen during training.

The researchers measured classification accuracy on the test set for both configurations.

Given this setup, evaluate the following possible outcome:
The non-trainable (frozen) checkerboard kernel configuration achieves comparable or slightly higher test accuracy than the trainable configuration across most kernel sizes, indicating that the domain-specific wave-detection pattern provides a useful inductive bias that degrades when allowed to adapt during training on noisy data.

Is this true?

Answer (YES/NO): NO